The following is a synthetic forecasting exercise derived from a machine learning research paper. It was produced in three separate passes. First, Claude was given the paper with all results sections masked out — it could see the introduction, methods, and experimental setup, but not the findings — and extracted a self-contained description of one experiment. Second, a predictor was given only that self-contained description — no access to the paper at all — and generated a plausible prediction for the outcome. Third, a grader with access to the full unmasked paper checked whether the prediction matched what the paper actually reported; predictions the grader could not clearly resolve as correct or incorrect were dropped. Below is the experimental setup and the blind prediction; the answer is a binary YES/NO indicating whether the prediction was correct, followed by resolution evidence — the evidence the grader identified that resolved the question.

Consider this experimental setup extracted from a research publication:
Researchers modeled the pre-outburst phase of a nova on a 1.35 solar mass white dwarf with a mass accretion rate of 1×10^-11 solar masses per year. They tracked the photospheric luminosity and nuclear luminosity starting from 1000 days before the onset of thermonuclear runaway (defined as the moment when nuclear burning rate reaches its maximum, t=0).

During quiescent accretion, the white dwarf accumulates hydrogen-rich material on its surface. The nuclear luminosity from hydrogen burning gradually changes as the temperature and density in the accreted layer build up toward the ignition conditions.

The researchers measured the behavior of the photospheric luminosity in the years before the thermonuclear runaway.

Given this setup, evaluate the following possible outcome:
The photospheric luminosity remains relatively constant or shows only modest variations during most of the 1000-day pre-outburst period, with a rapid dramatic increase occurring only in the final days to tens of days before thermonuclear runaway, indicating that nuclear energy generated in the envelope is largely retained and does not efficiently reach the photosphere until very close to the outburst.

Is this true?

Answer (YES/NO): NO